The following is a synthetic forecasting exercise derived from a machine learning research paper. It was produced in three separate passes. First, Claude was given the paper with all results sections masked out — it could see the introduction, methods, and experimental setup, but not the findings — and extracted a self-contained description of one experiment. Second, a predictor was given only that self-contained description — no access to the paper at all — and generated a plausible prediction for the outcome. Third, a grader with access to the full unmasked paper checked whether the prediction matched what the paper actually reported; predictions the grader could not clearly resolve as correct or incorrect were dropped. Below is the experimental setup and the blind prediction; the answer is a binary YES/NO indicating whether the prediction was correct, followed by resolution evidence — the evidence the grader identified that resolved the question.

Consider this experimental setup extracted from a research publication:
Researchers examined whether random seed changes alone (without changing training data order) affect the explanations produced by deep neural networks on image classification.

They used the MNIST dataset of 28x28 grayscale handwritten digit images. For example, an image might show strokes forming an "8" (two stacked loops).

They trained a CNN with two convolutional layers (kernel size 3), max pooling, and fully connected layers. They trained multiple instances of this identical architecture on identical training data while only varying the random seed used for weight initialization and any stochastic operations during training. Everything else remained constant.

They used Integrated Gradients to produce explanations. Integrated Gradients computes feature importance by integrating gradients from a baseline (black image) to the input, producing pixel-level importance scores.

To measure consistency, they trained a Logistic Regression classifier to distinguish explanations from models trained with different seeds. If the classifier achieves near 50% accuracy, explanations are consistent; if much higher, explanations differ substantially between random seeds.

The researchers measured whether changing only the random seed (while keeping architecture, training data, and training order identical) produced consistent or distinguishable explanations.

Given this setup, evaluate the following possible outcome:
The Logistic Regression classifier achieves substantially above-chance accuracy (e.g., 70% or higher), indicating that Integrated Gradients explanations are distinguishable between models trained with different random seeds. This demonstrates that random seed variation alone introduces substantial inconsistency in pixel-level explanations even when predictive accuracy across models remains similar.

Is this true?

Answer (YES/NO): YES